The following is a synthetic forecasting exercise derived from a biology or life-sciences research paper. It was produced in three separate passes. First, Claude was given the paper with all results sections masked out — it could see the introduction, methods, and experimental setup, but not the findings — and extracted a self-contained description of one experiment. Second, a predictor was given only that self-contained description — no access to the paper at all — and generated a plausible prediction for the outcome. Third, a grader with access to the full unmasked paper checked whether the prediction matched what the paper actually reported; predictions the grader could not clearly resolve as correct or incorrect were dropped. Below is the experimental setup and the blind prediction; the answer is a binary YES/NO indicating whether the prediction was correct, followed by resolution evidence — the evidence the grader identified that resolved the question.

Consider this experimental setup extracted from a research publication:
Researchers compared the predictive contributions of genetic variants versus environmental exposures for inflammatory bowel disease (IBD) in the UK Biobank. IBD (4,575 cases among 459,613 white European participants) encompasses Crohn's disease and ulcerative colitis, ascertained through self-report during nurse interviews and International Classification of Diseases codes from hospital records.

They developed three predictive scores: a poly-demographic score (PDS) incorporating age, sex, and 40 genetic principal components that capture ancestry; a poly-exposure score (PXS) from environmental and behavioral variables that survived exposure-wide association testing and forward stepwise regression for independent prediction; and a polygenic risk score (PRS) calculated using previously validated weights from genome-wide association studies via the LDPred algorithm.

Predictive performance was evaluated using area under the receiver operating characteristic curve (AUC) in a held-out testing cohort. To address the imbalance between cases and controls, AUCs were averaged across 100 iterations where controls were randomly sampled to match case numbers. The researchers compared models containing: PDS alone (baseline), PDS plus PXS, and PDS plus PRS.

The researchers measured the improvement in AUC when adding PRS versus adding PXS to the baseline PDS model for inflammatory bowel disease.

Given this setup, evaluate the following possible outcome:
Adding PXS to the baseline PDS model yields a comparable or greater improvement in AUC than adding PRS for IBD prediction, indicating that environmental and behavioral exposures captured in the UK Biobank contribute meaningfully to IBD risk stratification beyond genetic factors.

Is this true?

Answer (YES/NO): NO